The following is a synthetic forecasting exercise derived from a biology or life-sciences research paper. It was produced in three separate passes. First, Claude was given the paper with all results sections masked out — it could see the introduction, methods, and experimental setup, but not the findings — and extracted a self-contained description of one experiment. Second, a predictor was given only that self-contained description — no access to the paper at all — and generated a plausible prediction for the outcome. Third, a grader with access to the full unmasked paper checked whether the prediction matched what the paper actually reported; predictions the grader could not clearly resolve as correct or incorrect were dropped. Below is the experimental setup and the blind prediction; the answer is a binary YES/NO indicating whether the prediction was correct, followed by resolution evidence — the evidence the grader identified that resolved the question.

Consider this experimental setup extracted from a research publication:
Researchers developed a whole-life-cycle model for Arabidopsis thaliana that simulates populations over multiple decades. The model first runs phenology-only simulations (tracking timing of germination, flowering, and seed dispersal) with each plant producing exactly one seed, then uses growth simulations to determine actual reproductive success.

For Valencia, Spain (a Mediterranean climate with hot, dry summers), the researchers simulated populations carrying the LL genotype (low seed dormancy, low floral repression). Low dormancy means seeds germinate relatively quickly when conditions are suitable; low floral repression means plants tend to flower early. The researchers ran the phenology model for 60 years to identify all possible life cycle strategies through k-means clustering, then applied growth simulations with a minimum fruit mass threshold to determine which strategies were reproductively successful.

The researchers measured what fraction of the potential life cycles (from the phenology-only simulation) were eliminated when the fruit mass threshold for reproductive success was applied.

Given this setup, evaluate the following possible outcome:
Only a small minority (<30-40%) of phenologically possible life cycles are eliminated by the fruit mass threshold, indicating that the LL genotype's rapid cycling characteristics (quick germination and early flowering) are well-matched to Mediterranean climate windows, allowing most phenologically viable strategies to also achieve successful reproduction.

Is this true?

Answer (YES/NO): NO